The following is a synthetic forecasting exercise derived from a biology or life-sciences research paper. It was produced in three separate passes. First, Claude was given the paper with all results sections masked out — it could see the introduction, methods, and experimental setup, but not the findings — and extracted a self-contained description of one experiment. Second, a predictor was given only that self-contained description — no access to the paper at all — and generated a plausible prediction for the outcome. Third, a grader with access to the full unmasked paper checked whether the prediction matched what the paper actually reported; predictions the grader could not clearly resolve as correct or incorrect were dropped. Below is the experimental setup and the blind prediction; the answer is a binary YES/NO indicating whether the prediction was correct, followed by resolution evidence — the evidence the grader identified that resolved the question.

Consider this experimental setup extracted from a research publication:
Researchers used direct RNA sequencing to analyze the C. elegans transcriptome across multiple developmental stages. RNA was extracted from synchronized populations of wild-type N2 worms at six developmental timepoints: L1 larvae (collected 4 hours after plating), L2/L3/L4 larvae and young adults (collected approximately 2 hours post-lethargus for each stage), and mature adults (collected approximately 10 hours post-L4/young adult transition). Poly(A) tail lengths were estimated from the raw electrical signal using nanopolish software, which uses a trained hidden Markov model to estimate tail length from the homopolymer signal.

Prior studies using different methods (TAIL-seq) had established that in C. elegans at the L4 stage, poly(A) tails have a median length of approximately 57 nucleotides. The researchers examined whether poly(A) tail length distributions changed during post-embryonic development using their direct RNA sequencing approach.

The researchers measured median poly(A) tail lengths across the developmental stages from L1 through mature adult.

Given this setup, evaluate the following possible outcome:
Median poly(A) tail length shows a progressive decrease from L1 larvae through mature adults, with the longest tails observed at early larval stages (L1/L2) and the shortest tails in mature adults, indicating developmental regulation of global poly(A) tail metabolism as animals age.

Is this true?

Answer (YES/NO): NO